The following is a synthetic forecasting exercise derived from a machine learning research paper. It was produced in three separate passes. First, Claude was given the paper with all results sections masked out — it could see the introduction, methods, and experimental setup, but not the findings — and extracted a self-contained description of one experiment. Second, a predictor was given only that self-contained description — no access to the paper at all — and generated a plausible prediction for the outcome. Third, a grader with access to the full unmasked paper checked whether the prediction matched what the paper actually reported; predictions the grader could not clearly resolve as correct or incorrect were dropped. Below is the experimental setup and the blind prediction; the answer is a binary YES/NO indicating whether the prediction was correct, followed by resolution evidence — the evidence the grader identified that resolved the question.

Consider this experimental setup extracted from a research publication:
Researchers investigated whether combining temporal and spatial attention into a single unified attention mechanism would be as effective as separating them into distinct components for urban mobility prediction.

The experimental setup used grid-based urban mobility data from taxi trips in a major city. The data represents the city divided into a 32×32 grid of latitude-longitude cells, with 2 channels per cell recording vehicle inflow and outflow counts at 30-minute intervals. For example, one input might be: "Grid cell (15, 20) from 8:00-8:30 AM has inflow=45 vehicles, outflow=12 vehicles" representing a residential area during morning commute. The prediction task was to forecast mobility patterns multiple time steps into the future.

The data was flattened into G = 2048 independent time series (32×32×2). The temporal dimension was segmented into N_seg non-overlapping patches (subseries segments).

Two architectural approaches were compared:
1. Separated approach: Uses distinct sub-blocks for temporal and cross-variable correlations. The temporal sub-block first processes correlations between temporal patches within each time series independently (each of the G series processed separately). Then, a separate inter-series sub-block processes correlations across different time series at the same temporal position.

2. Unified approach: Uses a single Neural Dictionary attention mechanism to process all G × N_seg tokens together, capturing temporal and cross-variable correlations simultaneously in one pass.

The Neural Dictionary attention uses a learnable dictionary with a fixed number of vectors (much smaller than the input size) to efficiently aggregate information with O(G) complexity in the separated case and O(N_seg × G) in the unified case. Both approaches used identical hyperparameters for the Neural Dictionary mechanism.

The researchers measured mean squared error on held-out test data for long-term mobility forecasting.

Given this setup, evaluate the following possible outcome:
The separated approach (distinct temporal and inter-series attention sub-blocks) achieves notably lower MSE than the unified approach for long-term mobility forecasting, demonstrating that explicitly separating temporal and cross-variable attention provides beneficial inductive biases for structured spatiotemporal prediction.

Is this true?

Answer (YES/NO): YES